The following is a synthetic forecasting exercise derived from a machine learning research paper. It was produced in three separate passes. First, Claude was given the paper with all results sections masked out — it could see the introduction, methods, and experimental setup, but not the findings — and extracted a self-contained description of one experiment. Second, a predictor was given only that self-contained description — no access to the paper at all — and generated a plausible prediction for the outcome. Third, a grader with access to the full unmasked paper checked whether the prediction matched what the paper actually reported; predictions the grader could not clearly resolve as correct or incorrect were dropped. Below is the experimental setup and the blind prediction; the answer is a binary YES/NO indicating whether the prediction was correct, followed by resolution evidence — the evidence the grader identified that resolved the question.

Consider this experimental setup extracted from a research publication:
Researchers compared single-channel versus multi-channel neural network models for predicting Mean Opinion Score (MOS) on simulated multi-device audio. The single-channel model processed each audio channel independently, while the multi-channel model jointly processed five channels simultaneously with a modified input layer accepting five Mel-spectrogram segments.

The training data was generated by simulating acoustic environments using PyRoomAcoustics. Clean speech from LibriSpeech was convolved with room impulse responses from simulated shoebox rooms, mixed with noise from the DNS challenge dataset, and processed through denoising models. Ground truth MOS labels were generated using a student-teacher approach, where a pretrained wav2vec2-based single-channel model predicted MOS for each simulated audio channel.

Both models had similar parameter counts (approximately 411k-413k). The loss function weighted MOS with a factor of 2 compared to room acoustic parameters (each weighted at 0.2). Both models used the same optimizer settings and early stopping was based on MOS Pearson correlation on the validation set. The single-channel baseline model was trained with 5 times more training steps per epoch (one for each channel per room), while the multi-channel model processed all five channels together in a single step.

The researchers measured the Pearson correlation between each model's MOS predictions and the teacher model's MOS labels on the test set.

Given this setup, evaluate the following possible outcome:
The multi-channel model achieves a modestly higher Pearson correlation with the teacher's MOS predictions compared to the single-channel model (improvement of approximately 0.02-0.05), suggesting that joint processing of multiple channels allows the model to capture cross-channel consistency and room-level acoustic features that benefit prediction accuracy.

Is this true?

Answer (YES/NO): NO